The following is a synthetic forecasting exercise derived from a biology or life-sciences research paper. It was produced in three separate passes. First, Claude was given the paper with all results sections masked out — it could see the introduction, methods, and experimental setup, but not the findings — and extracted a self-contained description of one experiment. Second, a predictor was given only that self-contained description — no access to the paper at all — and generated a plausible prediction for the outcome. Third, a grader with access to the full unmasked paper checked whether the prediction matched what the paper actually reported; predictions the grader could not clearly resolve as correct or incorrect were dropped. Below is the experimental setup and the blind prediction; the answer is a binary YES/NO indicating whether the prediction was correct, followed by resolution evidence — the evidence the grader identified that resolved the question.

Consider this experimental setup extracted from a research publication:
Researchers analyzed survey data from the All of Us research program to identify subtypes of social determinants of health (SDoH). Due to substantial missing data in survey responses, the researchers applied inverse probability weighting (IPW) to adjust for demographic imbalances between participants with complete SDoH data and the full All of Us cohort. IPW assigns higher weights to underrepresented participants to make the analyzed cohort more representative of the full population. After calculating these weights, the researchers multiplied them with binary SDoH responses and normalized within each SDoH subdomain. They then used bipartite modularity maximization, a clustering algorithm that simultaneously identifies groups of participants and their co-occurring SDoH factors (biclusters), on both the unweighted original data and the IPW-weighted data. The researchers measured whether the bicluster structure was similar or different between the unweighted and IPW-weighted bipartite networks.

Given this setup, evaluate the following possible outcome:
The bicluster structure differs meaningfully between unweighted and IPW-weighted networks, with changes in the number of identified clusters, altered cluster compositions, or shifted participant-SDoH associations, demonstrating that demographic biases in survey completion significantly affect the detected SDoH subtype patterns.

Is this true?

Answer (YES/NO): NO